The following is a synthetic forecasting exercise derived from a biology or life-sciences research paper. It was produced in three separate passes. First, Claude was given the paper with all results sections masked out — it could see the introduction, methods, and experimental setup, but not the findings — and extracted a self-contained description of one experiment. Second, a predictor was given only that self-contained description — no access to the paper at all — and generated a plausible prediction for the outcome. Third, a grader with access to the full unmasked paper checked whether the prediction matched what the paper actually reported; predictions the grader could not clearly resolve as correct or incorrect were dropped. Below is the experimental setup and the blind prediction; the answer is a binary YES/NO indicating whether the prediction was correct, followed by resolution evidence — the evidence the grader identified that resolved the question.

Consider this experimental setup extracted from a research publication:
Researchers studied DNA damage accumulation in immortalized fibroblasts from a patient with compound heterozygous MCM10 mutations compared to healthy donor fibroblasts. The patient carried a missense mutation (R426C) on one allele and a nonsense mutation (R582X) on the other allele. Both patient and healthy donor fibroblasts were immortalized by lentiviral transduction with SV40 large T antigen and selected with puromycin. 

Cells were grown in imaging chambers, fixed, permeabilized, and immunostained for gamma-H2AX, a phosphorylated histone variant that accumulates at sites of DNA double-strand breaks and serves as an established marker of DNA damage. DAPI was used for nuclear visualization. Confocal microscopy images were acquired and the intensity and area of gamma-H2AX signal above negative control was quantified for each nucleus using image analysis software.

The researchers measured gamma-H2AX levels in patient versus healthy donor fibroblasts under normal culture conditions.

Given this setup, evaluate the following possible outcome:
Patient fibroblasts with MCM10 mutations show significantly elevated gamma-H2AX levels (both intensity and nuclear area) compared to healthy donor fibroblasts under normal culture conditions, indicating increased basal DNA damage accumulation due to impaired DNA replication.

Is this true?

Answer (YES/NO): YES